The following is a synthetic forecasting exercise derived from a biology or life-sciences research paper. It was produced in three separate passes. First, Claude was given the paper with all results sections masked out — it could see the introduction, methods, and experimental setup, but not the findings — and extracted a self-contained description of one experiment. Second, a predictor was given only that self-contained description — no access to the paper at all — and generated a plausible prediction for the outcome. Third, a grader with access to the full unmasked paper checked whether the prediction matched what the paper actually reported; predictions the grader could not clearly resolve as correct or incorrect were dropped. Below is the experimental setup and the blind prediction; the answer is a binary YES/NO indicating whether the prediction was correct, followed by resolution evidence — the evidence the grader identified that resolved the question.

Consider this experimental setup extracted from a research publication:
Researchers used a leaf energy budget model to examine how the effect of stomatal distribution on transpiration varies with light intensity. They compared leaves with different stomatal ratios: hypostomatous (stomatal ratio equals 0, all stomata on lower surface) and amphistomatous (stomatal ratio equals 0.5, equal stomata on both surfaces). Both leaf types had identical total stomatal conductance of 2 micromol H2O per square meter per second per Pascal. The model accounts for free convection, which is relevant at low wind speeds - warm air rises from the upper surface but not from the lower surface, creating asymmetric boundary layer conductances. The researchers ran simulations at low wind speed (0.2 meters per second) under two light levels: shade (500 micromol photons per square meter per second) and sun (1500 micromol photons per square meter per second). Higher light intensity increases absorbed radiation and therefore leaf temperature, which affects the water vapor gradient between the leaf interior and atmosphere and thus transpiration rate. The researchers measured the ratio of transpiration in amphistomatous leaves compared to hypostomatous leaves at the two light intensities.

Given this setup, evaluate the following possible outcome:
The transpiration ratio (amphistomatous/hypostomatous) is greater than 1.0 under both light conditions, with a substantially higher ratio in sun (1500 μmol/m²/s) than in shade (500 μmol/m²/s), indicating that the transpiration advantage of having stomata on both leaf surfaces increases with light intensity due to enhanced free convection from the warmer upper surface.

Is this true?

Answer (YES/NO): NO